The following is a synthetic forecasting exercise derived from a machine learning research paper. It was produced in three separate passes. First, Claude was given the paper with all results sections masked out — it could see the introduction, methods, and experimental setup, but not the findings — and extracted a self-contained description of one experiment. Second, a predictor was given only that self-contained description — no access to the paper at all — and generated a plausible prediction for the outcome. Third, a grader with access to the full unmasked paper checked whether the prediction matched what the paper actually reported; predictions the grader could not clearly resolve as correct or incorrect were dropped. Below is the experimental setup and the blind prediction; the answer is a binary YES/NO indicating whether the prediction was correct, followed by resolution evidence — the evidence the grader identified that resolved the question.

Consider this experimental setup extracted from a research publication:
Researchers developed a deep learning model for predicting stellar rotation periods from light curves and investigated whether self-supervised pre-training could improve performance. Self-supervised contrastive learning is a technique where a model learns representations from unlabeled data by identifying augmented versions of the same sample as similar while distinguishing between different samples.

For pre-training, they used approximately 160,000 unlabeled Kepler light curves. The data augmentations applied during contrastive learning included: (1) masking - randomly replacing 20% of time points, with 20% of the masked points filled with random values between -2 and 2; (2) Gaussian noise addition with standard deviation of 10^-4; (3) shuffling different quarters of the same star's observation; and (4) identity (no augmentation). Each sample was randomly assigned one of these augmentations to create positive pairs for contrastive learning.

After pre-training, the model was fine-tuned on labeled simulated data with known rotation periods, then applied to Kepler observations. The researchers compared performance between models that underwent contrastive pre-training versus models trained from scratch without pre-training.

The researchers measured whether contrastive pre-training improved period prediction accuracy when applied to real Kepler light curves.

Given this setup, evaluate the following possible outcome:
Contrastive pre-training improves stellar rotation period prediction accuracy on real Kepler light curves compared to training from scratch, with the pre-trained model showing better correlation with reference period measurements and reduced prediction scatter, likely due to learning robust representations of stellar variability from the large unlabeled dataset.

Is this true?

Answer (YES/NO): NO